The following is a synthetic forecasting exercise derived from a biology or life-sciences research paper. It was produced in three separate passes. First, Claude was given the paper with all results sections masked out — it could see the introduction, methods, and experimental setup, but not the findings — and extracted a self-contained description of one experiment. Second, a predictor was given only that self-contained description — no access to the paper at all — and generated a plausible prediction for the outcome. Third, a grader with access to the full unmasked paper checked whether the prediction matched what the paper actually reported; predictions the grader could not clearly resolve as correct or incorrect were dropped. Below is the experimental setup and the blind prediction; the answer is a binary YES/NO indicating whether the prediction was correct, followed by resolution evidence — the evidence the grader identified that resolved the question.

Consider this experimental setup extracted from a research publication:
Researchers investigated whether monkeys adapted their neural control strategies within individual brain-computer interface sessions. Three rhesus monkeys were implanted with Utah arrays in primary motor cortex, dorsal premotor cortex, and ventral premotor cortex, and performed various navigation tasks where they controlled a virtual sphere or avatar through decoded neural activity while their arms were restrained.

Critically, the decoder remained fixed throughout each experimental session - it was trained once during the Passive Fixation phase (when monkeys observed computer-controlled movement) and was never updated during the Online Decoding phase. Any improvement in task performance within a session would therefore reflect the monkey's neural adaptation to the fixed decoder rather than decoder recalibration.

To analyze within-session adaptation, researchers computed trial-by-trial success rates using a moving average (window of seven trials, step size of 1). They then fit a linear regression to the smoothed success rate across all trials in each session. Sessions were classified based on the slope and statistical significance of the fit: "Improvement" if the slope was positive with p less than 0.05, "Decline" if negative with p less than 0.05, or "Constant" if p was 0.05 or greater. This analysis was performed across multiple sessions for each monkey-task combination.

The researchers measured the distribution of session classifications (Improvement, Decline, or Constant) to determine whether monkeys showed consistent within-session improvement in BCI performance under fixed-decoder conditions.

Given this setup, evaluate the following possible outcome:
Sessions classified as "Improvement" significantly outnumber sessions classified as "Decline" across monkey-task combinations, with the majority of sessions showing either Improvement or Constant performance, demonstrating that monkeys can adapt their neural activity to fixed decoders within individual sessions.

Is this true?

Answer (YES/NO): NO